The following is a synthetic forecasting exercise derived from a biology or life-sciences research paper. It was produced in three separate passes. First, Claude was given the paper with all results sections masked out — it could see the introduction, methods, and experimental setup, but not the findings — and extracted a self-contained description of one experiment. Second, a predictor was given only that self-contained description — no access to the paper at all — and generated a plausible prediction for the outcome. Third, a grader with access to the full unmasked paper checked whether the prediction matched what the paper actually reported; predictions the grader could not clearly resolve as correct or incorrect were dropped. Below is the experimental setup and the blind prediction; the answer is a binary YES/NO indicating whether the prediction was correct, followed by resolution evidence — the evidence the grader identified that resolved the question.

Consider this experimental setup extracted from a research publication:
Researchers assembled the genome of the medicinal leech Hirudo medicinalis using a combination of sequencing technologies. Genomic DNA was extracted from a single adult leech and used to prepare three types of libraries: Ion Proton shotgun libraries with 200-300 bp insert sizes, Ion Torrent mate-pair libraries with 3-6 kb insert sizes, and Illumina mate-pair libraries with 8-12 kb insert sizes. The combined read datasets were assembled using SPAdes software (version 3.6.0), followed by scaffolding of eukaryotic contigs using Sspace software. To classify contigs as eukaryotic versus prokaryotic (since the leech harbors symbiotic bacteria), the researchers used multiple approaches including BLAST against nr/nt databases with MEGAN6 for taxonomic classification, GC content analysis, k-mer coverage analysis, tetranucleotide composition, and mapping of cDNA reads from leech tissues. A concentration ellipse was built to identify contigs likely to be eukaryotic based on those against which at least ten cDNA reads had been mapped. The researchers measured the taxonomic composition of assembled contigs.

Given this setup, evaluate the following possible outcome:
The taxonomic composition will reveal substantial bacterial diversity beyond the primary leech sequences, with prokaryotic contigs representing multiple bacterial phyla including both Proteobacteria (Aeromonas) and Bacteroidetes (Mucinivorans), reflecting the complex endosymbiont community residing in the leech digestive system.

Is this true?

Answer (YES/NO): YES